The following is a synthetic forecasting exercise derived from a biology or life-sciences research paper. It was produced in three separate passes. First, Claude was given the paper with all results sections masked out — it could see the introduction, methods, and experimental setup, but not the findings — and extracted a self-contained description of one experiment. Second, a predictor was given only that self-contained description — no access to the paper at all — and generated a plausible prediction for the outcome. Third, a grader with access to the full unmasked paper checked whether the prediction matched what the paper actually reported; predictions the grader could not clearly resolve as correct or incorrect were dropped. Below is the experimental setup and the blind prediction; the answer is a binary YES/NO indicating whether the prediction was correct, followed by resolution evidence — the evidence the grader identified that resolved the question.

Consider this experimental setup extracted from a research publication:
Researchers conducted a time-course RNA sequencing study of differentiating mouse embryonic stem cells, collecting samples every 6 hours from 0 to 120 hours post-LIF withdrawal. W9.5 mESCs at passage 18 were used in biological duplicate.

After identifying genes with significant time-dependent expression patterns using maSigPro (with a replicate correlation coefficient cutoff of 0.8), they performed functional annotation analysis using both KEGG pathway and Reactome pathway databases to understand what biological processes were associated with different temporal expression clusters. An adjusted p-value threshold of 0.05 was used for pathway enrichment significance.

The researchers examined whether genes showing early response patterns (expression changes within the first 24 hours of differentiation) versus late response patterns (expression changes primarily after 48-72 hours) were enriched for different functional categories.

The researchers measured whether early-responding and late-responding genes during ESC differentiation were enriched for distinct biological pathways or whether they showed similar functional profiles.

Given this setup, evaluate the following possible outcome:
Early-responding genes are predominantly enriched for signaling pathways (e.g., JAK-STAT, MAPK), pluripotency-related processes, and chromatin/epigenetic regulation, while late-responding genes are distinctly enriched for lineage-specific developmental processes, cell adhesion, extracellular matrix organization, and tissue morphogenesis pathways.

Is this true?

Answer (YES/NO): NO